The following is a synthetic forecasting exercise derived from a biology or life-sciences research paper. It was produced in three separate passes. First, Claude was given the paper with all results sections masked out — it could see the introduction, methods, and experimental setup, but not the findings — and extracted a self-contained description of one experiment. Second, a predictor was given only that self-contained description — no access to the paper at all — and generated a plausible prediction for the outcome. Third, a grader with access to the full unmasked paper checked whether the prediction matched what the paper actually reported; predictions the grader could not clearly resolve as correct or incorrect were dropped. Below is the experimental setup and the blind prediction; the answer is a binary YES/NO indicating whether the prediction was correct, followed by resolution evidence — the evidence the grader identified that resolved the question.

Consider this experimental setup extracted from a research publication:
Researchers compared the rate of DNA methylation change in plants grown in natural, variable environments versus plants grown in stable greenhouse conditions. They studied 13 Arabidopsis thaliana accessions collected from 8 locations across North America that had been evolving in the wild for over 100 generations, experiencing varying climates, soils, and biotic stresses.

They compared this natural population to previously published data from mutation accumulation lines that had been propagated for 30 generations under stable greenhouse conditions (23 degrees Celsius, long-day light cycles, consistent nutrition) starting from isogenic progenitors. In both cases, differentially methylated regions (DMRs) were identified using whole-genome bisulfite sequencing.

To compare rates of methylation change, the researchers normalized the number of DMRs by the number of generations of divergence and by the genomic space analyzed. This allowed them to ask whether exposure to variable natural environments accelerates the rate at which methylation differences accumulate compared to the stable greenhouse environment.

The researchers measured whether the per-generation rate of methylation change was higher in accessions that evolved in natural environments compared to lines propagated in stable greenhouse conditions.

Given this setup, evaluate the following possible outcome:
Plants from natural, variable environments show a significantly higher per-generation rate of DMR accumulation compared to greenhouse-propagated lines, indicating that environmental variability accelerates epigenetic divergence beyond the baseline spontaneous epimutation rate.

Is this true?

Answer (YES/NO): NO